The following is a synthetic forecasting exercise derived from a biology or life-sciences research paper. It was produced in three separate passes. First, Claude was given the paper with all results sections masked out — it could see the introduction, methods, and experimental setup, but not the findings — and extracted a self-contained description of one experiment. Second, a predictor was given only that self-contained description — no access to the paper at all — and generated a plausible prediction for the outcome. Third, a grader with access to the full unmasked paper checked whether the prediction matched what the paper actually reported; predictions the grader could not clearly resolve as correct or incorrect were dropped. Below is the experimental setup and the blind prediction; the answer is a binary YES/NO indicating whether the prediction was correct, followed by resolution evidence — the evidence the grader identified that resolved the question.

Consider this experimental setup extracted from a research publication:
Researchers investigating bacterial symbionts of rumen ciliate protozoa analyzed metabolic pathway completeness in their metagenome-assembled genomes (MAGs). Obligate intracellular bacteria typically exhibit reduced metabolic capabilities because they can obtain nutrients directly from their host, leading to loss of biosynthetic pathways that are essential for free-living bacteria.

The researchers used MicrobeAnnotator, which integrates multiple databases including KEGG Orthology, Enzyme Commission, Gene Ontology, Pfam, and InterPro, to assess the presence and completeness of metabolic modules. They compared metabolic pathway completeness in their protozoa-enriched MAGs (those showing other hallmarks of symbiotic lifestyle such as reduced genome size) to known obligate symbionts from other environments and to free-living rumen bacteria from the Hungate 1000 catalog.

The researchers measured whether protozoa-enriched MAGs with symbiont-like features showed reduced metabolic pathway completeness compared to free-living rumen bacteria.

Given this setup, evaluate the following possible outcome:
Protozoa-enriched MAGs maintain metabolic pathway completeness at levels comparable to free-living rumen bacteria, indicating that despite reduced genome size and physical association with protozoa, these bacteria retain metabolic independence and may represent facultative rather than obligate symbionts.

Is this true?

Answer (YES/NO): NO